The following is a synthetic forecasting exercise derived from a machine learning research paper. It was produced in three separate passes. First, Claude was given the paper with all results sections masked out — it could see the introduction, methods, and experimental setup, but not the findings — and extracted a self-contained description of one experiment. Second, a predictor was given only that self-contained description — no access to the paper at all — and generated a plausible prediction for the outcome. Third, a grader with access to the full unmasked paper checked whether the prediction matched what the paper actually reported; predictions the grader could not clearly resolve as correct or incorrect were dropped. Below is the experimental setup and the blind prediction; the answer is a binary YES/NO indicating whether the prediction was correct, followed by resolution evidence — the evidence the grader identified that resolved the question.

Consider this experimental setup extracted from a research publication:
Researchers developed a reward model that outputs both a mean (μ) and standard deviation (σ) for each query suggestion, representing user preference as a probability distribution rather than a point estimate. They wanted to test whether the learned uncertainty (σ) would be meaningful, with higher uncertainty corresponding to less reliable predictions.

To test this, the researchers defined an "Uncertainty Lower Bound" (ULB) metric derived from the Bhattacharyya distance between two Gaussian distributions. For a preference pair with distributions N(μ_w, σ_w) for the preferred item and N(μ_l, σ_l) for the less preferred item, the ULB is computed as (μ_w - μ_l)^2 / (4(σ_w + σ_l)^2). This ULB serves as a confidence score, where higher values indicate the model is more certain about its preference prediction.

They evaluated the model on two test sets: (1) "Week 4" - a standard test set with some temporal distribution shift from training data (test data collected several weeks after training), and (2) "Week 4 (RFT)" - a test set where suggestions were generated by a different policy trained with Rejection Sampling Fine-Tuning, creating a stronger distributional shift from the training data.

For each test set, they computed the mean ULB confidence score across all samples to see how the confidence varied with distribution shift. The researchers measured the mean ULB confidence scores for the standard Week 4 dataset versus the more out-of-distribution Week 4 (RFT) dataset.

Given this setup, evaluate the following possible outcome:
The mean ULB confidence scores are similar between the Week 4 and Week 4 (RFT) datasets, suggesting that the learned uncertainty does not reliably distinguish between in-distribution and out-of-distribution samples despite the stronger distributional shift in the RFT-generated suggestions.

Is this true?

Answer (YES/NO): NO